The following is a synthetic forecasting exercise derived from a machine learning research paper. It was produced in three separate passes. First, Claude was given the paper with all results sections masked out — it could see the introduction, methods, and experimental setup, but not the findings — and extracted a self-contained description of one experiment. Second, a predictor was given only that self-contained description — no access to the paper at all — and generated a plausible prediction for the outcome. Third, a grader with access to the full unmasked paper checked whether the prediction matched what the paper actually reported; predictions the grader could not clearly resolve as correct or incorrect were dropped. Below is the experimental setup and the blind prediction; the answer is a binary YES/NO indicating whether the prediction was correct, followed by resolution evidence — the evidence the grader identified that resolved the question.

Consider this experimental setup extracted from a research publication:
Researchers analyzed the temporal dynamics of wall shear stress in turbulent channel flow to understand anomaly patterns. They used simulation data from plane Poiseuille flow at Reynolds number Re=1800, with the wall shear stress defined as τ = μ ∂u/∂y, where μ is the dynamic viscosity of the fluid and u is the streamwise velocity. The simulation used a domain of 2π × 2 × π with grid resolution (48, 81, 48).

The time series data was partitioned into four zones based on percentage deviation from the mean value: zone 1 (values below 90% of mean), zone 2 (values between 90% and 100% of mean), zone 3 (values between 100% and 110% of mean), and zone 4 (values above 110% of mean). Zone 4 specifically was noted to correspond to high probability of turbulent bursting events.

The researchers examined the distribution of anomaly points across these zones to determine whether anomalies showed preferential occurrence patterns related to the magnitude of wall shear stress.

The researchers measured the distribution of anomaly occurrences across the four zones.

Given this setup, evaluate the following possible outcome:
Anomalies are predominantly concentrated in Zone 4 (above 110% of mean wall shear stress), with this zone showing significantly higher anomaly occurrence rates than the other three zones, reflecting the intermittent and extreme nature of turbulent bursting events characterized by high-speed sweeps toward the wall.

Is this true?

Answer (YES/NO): NO